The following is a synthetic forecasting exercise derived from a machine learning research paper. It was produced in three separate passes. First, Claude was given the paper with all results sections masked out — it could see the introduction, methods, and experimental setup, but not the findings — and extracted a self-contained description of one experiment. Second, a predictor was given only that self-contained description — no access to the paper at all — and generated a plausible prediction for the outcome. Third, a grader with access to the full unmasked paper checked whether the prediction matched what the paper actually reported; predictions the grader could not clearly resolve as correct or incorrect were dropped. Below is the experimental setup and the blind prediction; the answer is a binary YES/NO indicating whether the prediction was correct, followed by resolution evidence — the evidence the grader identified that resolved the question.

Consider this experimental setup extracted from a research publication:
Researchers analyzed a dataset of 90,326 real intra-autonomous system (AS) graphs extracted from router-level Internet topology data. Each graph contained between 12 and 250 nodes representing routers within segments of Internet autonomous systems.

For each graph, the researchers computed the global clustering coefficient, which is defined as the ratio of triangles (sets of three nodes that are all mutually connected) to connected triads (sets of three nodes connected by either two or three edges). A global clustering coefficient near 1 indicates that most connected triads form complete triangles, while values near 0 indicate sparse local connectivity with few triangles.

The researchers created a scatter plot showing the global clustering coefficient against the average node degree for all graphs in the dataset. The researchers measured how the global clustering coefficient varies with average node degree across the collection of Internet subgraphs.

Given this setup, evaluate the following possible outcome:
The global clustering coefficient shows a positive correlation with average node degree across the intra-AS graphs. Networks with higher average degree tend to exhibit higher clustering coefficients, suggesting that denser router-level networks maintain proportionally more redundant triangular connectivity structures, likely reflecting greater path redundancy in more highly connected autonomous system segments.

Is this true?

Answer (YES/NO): NO